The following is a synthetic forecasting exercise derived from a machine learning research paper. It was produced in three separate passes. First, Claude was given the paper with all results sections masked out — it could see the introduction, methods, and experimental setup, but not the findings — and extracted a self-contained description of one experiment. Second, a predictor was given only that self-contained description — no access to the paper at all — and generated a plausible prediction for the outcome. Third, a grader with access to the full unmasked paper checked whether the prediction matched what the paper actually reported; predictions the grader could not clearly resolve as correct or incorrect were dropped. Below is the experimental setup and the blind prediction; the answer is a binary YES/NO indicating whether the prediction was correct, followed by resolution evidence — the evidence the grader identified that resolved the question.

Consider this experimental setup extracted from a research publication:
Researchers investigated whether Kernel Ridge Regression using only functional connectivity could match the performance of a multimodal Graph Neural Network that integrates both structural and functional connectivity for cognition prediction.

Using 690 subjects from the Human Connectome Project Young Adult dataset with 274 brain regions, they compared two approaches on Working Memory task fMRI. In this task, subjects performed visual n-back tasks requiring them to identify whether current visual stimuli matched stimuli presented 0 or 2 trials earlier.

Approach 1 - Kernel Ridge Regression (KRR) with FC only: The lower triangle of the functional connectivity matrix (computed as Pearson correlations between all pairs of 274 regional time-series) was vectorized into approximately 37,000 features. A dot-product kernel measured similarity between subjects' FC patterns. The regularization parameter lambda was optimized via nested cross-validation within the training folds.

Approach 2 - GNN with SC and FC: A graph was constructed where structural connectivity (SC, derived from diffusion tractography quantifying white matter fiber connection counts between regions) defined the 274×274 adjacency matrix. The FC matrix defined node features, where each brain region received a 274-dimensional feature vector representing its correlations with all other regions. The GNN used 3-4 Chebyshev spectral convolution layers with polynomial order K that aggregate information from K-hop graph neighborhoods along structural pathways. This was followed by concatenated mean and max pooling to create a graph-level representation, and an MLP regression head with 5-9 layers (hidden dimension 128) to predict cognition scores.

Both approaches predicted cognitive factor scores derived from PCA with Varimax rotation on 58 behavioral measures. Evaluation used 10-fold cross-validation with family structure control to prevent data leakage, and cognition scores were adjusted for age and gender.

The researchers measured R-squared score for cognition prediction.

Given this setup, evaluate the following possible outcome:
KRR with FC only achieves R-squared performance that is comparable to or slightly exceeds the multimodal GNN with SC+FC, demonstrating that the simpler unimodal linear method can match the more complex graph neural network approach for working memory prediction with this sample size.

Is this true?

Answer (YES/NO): YES